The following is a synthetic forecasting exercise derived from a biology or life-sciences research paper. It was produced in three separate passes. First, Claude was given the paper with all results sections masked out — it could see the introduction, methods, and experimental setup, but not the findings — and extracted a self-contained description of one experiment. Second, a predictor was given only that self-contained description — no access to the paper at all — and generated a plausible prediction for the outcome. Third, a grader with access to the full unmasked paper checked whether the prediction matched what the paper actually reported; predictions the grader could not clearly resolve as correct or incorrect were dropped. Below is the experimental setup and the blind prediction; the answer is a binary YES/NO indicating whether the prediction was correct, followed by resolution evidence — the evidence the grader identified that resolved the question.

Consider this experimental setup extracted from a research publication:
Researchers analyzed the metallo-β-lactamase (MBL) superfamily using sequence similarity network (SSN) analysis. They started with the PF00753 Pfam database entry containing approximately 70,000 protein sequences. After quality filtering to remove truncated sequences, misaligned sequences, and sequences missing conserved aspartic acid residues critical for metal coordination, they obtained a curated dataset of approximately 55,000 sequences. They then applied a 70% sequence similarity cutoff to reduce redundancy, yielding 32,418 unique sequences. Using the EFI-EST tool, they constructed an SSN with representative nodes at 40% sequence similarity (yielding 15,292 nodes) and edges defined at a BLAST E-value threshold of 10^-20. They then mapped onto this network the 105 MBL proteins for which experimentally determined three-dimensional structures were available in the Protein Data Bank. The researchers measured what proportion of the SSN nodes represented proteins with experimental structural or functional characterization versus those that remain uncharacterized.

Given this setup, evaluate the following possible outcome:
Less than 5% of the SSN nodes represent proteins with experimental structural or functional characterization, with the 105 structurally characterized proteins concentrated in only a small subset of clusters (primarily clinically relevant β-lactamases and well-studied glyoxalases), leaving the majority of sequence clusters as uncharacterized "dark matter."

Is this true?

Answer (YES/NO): YES